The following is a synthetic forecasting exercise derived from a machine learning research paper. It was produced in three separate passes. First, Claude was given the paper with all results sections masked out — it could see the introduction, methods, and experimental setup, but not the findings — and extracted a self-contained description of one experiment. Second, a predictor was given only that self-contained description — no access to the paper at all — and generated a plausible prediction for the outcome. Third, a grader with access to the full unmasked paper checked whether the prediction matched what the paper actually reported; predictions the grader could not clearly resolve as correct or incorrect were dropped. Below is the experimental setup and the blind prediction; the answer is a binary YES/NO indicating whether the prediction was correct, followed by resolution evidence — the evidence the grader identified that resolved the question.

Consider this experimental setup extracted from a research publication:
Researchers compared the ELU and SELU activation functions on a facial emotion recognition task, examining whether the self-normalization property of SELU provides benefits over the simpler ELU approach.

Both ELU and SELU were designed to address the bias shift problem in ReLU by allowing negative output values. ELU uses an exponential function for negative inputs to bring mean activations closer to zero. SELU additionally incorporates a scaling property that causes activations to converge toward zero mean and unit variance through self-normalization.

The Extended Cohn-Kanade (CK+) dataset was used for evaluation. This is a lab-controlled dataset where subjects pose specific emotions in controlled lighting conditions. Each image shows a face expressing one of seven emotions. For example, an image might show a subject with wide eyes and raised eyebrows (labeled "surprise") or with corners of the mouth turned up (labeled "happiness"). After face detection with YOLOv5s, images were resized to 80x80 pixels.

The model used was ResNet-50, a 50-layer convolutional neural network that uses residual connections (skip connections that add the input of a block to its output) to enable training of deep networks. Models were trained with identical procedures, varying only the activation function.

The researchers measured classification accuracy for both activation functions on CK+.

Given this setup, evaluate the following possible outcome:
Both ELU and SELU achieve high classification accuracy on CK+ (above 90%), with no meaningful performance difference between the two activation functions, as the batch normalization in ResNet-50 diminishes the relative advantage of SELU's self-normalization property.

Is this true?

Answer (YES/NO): NO